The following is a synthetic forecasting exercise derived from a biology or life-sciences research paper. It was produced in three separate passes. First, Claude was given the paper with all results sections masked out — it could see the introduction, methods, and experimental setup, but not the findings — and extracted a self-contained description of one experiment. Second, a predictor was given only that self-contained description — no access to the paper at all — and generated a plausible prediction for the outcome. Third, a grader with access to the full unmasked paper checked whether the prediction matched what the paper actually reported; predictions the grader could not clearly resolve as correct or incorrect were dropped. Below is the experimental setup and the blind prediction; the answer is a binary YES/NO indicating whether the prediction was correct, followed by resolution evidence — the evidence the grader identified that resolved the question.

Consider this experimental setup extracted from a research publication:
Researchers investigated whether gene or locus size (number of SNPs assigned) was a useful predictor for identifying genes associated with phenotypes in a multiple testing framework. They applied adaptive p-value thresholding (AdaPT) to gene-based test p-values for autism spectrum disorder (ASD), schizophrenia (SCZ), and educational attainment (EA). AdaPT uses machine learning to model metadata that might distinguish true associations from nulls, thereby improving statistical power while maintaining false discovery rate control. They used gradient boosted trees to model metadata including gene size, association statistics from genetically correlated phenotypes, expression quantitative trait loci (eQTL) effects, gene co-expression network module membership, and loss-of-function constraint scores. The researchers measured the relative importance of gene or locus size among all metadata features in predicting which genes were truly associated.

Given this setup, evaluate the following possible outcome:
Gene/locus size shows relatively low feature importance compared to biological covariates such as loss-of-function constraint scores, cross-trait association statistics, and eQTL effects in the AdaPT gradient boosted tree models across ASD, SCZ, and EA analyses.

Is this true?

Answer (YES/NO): NO